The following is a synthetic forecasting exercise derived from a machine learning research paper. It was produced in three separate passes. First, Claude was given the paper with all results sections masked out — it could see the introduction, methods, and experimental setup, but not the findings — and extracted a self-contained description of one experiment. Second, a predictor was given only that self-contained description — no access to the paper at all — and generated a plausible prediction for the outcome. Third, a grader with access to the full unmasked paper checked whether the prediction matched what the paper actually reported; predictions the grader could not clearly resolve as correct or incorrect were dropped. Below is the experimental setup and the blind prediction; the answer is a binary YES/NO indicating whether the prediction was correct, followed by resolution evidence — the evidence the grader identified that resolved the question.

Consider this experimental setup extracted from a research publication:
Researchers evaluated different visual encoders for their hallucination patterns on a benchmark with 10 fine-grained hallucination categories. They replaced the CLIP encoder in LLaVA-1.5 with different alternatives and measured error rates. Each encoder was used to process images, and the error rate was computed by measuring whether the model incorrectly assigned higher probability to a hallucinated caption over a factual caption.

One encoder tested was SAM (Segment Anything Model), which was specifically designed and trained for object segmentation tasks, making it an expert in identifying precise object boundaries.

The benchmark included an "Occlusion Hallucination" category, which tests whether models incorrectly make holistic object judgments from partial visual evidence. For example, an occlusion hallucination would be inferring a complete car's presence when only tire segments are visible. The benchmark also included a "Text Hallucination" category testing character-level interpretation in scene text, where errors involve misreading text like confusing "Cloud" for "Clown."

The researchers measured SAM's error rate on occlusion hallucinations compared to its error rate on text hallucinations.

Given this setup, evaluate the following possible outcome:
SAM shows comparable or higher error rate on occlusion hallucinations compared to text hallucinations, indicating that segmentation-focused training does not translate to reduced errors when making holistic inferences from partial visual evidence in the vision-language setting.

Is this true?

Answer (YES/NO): NO